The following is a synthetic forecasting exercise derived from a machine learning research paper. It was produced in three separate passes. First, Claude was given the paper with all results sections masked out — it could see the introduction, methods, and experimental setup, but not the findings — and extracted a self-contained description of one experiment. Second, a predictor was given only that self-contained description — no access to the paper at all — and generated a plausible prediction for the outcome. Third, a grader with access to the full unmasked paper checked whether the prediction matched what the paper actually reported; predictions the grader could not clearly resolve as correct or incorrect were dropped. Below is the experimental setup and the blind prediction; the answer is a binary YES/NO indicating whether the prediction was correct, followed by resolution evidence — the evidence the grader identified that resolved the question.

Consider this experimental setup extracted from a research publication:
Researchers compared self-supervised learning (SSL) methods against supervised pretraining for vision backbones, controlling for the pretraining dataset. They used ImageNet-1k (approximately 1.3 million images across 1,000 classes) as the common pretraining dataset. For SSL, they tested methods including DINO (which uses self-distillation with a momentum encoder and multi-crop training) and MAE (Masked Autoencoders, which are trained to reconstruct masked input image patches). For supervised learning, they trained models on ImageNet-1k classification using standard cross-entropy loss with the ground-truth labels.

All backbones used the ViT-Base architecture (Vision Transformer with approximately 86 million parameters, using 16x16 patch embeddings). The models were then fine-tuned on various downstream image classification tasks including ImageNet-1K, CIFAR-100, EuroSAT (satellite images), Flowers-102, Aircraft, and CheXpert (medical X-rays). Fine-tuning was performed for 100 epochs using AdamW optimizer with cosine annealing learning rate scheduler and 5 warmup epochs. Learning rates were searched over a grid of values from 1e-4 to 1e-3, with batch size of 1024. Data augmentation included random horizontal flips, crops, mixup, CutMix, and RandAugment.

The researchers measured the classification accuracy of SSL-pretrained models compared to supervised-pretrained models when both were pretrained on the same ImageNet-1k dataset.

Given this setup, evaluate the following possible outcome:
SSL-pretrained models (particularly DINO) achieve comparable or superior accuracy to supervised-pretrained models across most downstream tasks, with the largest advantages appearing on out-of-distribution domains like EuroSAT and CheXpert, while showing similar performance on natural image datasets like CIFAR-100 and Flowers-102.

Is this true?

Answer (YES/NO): NO